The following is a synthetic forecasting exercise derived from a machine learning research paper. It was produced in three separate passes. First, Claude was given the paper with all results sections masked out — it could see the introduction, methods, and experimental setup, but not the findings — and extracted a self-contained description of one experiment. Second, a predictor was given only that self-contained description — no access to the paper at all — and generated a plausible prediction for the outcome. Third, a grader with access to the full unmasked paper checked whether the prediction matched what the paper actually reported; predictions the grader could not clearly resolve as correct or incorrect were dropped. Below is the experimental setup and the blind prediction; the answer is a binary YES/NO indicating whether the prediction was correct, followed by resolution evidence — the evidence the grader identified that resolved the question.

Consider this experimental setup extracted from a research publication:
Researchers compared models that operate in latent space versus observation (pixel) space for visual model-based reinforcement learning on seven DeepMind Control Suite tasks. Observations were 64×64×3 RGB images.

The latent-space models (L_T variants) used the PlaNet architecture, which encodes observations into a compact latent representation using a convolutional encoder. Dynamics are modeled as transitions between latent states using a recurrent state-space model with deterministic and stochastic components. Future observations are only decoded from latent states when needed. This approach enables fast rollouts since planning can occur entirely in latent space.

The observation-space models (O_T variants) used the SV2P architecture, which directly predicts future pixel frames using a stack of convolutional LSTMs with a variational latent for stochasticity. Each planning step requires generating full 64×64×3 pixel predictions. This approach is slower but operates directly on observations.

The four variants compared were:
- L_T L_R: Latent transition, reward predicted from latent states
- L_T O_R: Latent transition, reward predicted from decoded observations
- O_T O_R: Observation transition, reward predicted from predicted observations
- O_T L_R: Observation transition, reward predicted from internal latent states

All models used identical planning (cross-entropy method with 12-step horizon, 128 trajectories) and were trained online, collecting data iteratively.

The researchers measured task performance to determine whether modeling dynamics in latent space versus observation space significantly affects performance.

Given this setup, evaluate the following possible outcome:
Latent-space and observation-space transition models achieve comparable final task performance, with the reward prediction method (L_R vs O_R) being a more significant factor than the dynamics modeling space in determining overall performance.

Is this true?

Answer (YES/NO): NO